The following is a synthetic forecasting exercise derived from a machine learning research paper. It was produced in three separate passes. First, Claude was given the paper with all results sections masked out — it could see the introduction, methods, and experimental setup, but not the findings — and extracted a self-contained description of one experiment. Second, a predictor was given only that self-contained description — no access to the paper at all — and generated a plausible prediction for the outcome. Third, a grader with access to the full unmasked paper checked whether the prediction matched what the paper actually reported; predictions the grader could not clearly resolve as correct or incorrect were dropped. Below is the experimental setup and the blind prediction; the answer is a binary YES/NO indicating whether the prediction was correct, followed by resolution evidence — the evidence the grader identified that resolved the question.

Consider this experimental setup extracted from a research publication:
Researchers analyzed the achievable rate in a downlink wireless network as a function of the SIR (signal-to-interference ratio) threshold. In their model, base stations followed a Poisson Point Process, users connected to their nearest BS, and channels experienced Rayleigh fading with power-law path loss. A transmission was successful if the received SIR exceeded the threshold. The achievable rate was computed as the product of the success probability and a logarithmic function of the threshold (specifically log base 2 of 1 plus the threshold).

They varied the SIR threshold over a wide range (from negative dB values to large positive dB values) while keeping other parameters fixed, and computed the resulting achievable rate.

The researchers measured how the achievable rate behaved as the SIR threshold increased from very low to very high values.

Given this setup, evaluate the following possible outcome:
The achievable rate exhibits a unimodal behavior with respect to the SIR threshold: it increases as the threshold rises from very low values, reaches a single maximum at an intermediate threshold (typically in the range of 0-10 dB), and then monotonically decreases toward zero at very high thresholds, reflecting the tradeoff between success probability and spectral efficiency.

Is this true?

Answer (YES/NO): YES